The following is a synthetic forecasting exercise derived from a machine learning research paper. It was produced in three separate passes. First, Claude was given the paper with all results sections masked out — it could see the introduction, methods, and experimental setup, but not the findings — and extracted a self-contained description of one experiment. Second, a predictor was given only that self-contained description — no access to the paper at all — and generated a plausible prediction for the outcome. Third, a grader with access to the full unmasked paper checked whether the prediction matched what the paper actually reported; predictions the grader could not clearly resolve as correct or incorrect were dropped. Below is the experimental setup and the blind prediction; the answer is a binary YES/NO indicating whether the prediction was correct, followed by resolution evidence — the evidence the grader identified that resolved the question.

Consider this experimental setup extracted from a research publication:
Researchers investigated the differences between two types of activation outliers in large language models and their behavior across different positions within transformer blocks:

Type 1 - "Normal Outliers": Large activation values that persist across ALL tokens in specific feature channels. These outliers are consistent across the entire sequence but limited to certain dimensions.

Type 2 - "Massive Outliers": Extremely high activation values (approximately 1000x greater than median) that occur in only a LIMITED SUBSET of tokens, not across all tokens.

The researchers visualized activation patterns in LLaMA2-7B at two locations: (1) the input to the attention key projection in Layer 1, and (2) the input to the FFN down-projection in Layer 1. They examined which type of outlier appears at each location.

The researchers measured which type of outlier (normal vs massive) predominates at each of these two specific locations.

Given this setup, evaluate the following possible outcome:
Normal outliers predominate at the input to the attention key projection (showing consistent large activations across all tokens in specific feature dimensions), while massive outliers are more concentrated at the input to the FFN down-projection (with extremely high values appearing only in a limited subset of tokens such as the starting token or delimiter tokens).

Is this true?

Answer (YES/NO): YES